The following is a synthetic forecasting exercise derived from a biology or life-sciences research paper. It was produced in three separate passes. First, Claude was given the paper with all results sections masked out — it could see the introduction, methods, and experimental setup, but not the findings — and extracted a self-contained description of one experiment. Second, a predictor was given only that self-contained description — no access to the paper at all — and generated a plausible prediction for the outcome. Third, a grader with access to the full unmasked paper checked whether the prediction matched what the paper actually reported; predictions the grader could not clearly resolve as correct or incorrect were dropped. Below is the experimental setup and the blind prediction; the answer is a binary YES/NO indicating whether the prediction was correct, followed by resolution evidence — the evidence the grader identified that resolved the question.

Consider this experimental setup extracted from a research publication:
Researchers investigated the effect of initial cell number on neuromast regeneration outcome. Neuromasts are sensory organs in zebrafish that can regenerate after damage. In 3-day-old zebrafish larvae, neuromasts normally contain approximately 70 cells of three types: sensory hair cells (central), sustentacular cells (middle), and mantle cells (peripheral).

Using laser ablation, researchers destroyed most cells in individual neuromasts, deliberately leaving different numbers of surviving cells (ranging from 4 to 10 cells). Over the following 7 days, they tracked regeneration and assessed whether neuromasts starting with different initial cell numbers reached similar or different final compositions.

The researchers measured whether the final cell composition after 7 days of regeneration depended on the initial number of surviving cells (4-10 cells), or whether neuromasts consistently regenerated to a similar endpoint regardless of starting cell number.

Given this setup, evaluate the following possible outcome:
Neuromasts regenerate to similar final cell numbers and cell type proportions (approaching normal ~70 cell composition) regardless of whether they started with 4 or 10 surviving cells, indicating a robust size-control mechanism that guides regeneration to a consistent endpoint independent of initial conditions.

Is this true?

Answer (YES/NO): YES